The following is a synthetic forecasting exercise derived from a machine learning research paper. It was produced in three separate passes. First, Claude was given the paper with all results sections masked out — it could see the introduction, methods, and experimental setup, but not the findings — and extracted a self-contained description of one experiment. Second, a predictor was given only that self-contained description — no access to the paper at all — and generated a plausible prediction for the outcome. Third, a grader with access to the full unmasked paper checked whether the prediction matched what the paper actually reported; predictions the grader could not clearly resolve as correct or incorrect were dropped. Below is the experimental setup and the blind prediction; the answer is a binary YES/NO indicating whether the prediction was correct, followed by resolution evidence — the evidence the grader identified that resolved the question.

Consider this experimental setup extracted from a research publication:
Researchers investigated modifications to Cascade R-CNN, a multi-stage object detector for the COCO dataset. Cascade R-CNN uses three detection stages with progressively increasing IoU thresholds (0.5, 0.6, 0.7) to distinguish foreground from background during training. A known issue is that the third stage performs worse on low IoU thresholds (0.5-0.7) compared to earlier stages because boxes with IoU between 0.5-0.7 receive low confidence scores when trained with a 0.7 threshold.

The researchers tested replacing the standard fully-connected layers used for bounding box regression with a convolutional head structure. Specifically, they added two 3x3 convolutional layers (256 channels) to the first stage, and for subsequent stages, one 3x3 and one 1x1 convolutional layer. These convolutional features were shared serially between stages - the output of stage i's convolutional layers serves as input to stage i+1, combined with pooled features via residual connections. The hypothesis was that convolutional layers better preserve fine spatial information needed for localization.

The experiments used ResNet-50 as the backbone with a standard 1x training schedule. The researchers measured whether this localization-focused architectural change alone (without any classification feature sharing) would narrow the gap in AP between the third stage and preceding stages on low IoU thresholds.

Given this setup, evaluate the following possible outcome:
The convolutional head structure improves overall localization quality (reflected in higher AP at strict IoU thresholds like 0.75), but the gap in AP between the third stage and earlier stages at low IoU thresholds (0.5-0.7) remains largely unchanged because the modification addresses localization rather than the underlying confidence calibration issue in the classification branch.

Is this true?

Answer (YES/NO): NO